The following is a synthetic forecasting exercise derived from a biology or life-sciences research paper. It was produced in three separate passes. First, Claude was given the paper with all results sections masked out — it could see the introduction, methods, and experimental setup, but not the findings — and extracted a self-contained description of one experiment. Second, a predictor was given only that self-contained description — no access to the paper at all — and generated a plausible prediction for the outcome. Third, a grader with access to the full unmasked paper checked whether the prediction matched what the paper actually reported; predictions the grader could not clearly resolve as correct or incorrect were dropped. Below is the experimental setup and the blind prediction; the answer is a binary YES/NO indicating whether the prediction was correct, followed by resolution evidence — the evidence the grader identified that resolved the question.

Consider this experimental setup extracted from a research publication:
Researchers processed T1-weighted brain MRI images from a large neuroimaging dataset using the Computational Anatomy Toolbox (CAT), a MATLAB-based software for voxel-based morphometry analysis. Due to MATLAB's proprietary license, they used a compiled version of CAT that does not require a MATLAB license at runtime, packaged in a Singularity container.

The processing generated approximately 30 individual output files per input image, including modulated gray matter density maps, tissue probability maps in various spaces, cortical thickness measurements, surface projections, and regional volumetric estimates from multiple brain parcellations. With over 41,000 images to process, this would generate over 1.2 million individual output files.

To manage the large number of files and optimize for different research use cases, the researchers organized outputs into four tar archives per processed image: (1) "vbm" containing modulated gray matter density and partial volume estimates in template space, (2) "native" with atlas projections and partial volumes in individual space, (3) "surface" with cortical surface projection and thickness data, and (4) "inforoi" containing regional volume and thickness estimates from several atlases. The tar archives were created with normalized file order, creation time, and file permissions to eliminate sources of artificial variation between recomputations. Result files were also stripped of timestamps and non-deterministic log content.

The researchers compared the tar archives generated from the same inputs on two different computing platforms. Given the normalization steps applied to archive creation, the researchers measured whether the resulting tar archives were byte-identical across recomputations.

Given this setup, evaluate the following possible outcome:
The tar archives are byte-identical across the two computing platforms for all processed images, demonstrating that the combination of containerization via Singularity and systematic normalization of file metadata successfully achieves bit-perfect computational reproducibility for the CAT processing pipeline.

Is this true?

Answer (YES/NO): NO